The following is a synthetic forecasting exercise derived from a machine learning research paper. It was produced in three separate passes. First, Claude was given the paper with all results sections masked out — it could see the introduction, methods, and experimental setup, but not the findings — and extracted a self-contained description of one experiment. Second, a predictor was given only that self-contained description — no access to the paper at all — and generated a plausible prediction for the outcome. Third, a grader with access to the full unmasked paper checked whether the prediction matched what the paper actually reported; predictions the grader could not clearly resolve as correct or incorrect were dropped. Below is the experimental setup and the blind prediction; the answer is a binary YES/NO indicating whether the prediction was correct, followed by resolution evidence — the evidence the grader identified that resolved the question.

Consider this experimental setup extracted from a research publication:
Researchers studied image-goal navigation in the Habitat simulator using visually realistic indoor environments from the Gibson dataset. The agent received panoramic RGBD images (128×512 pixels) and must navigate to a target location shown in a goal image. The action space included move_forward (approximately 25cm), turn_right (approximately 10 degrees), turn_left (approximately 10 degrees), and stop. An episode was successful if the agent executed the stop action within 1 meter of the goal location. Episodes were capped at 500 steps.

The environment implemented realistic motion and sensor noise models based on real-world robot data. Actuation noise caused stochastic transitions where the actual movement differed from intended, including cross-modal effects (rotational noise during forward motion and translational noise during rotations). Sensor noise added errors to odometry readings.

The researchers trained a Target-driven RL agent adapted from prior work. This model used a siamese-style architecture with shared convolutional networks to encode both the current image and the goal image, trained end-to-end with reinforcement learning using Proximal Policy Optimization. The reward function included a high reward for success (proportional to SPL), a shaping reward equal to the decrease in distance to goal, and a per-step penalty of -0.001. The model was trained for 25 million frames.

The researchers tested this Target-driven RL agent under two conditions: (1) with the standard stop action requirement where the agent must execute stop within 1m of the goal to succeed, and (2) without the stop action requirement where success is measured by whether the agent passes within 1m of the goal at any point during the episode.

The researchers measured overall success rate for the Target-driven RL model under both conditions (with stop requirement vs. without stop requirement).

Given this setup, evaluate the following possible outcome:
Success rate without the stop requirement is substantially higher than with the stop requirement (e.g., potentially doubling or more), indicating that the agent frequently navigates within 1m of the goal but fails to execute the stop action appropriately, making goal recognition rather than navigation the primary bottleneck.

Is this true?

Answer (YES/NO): NO